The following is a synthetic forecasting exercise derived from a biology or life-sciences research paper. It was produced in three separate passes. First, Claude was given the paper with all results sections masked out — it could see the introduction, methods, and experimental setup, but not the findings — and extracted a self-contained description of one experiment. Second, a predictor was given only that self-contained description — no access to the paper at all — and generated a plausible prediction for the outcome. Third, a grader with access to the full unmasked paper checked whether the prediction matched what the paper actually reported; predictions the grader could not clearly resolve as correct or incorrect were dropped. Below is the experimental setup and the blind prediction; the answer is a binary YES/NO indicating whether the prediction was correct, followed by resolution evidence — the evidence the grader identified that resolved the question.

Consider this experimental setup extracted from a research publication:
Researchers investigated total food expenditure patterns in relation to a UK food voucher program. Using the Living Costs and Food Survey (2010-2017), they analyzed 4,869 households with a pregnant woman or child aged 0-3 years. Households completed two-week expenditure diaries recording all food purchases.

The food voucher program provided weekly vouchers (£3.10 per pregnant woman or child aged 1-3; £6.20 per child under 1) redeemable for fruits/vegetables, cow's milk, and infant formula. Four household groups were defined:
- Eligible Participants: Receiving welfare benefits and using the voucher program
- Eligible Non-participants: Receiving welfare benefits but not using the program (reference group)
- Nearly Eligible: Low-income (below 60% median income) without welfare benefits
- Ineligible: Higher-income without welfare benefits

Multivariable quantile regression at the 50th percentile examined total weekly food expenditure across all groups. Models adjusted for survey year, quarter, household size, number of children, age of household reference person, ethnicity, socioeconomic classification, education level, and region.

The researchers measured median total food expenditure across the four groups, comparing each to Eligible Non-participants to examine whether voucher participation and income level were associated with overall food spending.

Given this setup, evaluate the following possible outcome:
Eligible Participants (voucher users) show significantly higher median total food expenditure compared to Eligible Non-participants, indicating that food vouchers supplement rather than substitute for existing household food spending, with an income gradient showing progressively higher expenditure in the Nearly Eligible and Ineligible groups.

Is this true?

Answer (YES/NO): NO